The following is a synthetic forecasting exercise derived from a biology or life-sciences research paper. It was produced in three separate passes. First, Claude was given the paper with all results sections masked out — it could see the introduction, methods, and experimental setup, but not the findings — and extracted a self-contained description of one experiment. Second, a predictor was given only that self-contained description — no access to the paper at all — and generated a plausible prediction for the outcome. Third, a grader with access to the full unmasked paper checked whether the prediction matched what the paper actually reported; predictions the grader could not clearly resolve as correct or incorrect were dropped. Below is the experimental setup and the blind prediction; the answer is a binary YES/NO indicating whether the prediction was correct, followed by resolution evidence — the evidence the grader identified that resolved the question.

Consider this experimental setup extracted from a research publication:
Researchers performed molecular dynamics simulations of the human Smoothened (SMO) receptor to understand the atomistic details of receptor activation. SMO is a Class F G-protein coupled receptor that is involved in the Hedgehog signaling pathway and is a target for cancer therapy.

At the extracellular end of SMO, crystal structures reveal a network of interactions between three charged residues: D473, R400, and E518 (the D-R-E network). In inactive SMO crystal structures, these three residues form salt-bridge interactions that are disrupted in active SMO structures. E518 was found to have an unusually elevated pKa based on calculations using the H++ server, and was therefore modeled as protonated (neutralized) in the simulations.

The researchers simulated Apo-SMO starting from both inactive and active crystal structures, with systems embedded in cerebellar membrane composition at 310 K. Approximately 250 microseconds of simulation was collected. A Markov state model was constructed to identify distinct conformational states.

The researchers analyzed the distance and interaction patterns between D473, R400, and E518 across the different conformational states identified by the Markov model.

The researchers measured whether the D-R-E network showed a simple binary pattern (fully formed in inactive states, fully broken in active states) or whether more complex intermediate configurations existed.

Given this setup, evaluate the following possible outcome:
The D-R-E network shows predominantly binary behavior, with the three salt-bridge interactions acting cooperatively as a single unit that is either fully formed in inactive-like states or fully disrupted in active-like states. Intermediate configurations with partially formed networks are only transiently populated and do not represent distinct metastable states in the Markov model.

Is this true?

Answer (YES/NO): NO